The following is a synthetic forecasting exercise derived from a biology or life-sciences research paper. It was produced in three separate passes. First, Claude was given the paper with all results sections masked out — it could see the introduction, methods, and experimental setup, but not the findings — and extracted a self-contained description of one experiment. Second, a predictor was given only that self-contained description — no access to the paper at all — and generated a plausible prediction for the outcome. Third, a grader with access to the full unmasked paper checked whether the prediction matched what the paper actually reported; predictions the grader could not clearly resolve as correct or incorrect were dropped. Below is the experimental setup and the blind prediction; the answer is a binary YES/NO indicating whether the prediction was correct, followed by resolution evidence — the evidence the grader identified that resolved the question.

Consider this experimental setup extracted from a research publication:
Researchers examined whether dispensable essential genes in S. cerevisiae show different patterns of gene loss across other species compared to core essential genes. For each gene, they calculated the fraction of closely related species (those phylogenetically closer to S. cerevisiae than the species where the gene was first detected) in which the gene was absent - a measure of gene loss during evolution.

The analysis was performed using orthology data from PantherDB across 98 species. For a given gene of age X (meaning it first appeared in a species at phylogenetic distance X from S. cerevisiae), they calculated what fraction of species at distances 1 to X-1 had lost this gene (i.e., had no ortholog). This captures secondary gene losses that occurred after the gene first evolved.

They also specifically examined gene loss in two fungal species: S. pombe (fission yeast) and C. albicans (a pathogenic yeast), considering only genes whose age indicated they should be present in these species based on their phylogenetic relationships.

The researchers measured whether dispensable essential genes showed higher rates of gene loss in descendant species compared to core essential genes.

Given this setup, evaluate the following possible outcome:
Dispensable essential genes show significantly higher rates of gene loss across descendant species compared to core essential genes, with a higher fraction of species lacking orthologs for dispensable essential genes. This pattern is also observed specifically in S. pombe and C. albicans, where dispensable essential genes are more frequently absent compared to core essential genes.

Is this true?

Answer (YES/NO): YES